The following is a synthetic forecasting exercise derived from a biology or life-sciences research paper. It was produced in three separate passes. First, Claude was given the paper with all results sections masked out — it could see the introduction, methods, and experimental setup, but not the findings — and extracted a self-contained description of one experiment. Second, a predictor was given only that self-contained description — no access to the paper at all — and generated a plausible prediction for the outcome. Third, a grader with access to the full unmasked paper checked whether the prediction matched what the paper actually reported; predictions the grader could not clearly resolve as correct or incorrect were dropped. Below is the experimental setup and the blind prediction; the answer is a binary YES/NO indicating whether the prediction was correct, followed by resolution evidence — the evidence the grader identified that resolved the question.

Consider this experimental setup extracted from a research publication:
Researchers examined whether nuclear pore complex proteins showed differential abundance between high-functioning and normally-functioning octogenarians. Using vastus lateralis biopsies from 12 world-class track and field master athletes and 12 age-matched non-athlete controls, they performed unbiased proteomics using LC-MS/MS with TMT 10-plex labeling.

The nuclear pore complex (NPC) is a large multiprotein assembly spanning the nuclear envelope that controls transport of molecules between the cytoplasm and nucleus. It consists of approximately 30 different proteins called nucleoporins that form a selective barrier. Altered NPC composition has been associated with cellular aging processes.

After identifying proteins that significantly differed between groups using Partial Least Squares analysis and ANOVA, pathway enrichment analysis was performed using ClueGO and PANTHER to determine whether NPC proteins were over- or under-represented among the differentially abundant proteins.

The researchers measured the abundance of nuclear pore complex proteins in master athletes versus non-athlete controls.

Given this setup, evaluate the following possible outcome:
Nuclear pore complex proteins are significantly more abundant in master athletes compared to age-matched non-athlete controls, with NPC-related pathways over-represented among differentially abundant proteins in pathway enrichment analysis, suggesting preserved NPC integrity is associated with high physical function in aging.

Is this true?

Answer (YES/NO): NO